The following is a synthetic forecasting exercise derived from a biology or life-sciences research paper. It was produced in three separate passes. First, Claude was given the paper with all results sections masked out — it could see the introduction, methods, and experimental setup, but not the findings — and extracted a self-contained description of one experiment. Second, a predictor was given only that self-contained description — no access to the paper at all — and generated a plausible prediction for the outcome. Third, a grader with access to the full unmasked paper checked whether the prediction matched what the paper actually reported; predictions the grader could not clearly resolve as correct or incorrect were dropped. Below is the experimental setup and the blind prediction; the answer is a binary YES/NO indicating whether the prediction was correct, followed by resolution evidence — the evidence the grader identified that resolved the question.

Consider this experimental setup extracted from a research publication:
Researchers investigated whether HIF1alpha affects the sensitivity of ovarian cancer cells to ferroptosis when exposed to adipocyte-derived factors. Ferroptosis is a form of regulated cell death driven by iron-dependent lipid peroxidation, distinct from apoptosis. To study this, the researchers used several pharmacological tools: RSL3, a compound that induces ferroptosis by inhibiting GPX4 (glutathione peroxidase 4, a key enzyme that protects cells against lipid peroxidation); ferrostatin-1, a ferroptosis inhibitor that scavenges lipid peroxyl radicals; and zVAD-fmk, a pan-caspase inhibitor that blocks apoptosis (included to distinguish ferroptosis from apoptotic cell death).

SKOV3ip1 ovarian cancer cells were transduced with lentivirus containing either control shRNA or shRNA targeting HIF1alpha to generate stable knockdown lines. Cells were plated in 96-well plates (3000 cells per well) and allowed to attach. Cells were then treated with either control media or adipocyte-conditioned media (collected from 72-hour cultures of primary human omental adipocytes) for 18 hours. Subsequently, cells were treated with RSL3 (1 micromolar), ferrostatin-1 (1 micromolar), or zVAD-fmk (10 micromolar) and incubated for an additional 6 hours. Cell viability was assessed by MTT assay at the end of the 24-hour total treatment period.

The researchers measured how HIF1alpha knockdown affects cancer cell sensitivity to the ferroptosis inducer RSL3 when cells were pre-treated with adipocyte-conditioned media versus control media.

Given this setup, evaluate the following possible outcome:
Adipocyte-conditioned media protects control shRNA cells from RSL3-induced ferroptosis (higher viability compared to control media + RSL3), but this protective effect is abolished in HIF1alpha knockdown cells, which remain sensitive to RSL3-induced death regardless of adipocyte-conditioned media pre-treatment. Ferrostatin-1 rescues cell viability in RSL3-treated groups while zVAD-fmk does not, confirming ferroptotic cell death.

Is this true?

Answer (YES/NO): NO